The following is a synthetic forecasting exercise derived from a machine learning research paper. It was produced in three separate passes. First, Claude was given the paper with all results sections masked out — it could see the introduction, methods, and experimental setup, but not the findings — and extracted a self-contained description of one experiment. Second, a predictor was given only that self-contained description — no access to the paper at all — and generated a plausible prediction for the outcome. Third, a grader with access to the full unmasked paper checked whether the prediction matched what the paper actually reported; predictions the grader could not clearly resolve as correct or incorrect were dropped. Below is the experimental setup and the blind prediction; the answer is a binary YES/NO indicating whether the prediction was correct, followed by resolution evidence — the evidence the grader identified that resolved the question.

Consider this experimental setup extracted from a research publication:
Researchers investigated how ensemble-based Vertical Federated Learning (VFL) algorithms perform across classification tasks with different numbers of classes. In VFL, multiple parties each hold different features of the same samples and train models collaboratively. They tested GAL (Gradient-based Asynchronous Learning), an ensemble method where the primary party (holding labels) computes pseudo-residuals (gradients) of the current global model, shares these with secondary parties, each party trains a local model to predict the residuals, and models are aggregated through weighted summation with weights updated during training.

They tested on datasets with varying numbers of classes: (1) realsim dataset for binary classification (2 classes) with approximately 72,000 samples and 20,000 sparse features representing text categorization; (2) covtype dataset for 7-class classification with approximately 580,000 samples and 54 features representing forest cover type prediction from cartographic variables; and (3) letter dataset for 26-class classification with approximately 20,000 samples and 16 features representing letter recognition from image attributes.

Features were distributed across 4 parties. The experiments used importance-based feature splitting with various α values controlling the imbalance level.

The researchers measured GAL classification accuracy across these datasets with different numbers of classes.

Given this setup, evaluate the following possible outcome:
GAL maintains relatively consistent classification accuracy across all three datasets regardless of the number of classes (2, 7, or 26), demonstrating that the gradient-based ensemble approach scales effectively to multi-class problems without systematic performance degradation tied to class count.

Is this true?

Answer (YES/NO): NO